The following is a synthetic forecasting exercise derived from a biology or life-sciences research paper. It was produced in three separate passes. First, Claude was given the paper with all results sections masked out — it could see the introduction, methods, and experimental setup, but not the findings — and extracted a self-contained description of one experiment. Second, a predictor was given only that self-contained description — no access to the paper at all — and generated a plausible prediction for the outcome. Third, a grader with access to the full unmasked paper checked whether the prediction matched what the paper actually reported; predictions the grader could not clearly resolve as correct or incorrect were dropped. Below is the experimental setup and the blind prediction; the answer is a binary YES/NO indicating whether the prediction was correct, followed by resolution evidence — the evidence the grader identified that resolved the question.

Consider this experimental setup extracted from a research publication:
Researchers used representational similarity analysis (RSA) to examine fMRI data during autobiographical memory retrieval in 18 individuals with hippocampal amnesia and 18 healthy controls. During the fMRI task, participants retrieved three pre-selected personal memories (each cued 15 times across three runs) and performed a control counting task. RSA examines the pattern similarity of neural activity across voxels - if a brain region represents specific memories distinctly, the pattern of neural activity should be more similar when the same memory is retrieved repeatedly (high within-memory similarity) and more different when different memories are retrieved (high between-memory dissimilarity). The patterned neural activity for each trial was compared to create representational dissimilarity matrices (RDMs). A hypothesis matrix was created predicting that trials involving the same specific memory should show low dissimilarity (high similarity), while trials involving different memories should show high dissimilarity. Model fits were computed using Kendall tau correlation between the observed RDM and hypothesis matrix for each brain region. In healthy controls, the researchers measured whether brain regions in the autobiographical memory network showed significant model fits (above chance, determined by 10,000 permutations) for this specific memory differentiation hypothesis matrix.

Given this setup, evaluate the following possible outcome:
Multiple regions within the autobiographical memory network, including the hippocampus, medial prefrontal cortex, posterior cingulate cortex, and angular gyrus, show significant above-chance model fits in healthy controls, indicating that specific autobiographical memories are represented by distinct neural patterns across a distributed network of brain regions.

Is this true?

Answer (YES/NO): NO